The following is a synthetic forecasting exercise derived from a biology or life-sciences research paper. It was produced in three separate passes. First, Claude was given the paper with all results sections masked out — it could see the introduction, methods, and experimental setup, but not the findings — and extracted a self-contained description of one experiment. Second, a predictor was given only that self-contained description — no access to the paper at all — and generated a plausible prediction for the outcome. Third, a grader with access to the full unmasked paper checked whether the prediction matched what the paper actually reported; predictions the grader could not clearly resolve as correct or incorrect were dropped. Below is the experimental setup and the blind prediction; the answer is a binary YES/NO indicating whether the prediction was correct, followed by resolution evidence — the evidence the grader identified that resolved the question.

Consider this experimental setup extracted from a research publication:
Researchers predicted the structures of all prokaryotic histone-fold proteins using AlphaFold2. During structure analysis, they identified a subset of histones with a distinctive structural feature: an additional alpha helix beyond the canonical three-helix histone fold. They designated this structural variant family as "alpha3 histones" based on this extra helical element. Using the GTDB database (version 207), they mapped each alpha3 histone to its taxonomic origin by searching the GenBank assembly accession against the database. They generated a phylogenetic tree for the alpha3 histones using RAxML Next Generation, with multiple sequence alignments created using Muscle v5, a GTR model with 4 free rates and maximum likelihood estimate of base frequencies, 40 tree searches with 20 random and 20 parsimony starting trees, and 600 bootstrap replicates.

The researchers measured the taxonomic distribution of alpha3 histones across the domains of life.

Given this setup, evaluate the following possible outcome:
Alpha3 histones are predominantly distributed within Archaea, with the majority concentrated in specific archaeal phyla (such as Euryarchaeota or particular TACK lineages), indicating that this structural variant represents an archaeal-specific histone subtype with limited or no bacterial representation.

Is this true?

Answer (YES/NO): NO